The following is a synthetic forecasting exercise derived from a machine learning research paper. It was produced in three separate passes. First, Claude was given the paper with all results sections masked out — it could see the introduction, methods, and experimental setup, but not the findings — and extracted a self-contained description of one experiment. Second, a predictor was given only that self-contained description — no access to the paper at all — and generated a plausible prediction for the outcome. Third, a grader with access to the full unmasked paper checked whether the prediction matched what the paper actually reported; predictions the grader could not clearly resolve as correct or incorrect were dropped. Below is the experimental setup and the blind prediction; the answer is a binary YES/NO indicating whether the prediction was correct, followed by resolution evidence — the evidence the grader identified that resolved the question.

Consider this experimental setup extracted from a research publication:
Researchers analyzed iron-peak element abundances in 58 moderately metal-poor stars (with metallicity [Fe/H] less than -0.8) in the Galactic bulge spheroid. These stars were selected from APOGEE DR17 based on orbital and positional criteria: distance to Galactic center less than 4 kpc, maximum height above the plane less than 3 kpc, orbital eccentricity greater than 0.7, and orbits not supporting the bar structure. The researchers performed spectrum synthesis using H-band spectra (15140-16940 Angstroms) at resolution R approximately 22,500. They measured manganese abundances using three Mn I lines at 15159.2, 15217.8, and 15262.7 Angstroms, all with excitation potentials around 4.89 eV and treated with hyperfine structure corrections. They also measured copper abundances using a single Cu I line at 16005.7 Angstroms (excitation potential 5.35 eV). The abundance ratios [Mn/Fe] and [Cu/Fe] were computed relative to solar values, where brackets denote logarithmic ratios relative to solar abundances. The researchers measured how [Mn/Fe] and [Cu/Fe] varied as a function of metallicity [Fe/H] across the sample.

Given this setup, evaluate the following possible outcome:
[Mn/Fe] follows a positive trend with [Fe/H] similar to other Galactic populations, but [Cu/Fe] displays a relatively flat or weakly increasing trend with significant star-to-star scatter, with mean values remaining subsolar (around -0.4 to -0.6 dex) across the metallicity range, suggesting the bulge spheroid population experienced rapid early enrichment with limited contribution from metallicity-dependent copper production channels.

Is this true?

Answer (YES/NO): NO